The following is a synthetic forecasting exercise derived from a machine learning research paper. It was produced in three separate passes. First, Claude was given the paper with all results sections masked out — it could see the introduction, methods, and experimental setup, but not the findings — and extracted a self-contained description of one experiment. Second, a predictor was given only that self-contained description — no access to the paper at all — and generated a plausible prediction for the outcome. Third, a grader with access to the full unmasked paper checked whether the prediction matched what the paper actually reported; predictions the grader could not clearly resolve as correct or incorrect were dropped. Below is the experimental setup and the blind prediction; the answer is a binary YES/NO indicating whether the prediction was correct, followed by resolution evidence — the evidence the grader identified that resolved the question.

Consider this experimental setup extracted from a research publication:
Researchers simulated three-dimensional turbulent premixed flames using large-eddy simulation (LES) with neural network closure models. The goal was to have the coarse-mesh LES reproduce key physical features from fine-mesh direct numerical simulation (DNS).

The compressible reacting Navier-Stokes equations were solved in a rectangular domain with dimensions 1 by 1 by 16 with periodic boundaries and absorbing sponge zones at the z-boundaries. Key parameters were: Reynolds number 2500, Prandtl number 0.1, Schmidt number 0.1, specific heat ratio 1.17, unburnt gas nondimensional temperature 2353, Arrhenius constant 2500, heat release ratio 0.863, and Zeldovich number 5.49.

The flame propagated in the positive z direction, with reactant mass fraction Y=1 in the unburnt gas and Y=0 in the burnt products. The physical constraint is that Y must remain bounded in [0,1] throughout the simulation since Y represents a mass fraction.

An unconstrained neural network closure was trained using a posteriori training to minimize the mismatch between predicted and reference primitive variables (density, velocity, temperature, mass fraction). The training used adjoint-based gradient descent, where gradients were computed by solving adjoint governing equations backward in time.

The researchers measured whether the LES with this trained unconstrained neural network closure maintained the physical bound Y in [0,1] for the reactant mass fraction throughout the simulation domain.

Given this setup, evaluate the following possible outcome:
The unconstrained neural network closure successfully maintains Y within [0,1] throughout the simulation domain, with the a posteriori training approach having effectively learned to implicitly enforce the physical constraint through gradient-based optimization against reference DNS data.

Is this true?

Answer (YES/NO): NO